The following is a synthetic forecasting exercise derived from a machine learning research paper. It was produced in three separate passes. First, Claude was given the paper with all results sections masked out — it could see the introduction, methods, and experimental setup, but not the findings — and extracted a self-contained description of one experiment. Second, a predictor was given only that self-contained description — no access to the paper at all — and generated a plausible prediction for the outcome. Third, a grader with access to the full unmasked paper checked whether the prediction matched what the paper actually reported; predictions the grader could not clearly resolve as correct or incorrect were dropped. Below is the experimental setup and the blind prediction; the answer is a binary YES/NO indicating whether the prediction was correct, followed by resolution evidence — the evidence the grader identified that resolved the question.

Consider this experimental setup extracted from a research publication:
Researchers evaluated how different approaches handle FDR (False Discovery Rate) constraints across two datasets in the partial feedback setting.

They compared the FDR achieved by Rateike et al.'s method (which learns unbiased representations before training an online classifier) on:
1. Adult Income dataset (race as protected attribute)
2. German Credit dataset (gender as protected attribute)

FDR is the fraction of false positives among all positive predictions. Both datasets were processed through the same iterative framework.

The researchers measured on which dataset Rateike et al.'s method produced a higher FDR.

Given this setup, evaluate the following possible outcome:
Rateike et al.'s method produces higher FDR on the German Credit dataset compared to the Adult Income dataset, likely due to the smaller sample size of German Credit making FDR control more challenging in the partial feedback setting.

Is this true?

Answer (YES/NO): YES